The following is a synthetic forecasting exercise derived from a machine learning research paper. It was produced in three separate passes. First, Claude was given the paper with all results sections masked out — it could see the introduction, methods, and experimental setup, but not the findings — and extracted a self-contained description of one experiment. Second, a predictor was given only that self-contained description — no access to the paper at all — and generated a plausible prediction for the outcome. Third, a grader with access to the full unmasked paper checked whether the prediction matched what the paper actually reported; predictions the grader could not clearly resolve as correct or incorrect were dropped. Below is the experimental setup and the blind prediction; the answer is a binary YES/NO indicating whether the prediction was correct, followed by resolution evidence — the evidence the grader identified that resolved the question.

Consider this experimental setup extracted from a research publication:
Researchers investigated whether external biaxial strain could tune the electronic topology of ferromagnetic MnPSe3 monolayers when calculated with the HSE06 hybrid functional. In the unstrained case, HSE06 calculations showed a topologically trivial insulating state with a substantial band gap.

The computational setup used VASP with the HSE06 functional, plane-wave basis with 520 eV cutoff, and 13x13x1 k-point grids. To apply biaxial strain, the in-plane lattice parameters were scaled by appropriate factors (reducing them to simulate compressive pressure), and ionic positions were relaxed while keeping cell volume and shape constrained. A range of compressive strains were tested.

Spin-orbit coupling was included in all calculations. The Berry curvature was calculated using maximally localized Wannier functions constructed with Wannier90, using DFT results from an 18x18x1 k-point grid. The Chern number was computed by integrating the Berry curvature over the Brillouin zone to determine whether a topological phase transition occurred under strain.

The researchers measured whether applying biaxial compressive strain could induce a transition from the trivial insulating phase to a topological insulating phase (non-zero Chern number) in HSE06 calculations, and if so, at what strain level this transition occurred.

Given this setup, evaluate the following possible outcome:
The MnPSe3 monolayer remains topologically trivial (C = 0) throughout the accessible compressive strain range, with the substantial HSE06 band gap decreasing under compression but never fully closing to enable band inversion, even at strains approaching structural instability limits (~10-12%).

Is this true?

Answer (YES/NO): NO